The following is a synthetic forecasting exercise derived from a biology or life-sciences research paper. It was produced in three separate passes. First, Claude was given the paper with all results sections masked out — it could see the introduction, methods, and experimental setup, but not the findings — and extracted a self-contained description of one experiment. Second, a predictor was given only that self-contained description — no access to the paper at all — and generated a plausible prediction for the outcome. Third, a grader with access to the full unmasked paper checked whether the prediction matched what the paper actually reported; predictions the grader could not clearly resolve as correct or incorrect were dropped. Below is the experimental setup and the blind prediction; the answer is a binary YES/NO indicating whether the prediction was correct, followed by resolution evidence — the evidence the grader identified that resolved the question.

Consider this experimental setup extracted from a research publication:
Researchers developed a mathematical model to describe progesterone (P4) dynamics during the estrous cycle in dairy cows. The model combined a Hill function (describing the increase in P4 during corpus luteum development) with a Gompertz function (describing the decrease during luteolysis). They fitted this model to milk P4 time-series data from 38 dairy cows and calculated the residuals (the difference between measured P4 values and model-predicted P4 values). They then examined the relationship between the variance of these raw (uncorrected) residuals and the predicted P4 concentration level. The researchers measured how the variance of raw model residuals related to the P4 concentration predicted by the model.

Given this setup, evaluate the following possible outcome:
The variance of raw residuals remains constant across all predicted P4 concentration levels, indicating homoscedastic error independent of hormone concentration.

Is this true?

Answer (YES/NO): NO